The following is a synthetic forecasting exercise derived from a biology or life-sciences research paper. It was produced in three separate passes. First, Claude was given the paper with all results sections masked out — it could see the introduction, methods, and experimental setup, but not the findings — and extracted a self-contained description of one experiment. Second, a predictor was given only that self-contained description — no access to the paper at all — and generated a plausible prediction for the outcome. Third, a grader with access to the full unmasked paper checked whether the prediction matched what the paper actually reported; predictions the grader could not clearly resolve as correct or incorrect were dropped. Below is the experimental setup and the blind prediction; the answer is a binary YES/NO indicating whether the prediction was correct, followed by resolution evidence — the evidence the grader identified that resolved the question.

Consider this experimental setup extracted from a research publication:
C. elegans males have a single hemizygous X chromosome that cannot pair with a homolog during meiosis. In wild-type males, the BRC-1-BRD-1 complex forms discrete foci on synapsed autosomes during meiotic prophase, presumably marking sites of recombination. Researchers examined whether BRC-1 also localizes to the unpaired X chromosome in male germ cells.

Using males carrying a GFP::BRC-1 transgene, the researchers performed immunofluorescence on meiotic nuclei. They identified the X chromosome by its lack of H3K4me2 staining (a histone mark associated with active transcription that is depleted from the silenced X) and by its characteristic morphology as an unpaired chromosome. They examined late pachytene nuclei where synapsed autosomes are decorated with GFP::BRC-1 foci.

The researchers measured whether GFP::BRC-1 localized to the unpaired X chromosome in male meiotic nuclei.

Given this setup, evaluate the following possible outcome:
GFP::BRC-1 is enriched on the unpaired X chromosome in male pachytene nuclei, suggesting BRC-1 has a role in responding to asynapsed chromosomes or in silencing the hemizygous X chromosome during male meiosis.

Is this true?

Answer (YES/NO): NO